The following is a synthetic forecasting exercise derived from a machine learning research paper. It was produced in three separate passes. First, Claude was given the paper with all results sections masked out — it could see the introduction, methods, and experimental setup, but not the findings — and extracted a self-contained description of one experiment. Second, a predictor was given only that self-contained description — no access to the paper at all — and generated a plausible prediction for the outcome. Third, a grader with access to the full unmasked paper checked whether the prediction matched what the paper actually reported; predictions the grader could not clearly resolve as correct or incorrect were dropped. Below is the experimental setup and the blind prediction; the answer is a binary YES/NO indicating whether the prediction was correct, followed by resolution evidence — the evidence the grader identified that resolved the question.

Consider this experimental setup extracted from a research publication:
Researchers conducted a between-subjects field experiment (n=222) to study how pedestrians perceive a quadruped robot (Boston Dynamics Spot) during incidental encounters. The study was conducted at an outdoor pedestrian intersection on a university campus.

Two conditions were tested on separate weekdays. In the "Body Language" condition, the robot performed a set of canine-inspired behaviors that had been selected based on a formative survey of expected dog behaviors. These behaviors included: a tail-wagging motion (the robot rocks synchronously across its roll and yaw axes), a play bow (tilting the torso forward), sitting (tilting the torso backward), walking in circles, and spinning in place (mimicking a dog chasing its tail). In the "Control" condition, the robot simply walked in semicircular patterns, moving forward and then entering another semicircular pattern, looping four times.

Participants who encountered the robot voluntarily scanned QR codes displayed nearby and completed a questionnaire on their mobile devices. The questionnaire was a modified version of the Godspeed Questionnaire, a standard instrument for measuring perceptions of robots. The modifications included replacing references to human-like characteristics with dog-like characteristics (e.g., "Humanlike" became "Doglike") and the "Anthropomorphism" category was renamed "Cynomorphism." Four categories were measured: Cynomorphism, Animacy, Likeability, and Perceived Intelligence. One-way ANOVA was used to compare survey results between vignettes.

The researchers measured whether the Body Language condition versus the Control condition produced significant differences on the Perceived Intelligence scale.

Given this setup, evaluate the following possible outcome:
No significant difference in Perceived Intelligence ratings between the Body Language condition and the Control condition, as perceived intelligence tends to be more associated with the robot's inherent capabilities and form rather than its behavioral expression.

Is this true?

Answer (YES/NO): YES